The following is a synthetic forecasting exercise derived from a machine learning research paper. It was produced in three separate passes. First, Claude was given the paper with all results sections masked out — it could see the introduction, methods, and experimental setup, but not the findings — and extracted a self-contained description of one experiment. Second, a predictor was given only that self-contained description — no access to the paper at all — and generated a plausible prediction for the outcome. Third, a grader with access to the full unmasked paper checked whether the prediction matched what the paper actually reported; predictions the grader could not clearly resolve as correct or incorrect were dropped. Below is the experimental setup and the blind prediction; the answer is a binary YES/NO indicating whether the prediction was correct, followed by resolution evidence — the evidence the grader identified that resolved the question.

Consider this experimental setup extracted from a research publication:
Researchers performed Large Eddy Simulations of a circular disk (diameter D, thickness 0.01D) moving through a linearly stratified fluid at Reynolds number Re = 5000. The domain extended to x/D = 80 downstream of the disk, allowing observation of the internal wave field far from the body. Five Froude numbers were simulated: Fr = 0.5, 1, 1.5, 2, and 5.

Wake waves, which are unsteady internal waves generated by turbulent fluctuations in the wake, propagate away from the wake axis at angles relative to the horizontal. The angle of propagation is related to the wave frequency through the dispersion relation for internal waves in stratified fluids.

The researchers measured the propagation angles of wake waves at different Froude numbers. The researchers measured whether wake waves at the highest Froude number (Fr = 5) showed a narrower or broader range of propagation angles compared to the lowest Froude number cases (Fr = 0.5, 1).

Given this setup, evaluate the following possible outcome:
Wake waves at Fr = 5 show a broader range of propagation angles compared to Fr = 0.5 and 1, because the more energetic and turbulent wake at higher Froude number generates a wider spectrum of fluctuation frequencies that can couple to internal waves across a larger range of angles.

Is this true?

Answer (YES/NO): NO